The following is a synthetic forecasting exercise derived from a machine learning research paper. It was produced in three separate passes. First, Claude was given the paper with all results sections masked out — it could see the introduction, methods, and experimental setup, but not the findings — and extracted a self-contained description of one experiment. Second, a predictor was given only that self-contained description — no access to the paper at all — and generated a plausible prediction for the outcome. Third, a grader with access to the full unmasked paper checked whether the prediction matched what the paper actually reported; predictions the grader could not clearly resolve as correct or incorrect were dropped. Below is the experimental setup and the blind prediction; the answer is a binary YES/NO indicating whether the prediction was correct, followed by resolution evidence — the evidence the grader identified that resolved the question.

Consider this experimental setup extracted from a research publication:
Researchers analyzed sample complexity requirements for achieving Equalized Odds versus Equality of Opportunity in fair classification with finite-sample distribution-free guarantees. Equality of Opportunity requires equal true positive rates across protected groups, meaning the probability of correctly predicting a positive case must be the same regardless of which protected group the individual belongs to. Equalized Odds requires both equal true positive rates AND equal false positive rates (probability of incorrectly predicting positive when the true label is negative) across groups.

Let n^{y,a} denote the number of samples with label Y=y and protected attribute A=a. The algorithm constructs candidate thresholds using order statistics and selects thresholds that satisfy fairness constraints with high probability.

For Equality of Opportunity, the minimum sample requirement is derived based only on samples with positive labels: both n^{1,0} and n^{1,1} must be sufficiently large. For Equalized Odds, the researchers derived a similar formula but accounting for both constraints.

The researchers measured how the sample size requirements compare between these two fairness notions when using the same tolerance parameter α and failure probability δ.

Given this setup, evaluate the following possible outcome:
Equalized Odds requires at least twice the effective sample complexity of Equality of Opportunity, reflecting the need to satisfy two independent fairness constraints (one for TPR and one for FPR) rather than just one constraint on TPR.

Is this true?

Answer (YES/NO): NO